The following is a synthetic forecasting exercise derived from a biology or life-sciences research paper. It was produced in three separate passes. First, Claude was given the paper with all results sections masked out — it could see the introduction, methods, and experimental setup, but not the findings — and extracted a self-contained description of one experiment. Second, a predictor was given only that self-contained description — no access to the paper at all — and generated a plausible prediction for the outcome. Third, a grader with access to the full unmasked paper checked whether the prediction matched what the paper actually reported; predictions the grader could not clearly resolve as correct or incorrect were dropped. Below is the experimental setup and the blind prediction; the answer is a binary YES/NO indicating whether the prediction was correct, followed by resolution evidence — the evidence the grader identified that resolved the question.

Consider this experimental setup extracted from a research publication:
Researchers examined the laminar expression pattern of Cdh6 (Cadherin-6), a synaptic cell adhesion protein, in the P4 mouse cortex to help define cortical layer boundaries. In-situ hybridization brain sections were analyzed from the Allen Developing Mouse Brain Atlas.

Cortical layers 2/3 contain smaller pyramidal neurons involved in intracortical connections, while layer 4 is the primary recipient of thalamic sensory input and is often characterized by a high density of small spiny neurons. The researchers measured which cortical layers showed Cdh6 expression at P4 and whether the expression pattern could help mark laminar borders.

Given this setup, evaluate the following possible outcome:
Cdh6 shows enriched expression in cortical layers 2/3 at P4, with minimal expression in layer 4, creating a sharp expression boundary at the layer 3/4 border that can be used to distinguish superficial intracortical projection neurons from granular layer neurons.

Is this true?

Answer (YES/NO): NO